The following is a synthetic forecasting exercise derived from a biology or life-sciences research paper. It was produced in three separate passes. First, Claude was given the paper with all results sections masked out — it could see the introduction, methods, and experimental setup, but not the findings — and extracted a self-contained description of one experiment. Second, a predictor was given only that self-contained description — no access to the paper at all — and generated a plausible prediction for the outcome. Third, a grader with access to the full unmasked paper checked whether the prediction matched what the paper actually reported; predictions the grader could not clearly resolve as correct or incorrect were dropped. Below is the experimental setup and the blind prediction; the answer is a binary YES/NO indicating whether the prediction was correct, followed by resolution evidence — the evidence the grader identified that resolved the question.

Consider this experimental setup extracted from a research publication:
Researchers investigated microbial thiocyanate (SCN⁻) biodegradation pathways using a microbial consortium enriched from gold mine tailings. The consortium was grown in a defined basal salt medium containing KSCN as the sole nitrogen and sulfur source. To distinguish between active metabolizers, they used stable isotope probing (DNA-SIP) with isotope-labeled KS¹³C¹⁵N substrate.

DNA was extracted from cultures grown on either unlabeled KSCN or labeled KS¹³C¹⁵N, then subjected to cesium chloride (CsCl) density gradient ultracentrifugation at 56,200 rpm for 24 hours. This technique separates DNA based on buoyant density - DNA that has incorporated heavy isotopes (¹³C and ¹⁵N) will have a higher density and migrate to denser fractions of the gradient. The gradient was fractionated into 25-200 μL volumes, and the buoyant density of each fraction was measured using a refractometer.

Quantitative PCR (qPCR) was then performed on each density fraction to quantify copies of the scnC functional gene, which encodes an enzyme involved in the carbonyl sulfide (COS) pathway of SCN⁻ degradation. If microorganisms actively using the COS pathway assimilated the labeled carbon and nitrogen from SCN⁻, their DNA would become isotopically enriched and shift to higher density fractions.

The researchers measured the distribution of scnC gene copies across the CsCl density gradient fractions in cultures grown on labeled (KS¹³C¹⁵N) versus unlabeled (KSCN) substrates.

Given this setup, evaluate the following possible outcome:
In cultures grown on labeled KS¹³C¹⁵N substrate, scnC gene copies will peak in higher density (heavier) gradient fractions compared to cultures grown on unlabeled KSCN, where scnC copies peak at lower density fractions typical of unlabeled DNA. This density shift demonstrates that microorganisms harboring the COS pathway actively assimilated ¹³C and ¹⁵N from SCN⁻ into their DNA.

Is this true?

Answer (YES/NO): YES